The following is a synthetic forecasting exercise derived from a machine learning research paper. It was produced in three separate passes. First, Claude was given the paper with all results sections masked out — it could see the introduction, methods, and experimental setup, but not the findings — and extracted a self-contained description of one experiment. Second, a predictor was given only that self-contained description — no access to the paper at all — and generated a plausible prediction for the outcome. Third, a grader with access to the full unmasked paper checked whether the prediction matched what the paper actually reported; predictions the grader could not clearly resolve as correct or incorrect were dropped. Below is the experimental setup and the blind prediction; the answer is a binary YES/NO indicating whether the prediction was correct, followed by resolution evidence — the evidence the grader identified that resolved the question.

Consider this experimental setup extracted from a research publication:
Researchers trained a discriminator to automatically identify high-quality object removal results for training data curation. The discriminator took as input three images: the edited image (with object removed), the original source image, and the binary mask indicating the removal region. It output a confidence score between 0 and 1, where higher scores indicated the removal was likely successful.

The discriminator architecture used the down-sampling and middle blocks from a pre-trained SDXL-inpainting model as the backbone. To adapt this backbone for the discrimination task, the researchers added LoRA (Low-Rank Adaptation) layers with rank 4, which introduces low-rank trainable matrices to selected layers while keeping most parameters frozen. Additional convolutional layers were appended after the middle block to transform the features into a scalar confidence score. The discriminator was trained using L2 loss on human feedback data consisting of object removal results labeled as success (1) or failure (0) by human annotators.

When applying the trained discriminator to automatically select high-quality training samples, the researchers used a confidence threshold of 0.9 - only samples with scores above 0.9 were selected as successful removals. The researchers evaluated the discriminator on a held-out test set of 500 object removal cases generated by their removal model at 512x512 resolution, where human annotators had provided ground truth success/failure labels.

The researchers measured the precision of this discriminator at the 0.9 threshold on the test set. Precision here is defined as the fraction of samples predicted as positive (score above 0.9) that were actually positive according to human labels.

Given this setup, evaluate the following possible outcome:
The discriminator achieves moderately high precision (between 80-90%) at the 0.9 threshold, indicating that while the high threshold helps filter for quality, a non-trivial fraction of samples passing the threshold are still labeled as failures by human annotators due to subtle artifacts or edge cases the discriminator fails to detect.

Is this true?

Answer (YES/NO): NO